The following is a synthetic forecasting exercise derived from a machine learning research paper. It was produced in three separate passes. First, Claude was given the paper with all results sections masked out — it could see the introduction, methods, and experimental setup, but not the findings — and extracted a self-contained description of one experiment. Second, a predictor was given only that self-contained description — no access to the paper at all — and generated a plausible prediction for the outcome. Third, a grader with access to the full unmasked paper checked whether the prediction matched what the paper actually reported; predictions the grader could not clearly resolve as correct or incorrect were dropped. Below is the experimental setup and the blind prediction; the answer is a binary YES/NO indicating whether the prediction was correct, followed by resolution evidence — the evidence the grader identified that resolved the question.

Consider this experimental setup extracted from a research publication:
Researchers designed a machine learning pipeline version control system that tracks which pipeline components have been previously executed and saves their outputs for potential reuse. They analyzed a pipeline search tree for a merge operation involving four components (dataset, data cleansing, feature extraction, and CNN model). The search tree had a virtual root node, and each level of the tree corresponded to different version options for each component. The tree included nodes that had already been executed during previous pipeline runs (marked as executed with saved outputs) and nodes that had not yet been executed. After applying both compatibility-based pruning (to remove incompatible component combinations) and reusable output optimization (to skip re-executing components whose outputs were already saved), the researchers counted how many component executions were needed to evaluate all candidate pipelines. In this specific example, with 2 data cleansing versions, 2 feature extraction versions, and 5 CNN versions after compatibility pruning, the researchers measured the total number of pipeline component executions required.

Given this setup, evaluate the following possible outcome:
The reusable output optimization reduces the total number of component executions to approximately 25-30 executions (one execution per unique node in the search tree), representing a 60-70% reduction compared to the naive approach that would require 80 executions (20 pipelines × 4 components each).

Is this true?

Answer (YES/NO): NO